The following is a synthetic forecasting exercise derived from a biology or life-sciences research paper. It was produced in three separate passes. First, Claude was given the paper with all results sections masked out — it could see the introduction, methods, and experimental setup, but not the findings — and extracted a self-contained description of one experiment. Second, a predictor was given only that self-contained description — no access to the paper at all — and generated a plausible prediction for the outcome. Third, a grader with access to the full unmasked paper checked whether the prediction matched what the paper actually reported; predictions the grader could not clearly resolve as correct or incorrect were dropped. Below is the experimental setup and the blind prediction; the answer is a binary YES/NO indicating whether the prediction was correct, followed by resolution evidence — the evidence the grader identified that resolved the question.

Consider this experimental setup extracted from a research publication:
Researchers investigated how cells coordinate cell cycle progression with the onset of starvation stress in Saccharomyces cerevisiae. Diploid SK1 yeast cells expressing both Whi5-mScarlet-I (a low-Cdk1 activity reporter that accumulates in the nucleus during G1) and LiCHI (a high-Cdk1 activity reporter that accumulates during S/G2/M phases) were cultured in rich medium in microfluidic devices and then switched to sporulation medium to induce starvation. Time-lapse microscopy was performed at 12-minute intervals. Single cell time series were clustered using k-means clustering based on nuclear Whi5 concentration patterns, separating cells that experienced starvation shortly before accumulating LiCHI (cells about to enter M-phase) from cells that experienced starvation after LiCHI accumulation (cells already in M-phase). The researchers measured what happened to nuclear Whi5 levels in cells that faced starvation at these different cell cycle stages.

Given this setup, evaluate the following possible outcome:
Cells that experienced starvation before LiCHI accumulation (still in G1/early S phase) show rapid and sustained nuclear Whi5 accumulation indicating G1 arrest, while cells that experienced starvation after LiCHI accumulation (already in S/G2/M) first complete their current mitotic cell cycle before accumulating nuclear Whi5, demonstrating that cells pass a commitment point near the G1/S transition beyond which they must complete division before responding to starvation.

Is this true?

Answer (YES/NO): NO